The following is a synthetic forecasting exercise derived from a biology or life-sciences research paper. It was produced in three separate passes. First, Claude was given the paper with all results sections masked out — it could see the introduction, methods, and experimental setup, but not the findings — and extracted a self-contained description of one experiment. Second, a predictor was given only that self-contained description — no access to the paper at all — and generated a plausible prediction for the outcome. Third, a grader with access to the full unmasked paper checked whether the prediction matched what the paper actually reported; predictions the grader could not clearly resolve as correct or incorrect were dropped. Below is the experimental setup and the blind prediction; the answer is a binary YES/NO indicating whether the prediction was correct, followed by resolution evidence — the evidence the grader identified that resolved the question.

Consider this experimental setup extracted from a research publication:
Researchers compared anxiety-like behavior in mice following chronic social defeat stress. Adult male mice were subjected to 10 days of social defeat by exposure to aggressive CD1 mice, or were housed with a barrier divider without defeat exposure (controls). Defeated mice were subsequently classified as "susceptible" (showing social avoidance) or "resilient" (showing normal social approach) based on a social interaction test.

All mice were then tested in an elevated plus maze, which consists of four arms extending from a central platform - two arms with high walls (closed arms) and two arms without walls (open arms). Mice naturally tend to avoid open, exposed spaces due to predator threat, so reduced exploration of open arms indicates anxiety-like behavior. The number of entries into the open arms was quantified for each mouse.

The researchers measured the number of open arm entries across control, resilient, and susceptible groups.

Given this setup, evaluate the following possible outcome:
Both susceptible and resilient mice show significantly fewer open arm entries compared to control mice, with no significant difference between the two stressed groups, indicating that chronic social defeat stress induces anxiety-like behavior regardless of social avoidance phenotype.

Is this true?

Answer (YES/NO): NO